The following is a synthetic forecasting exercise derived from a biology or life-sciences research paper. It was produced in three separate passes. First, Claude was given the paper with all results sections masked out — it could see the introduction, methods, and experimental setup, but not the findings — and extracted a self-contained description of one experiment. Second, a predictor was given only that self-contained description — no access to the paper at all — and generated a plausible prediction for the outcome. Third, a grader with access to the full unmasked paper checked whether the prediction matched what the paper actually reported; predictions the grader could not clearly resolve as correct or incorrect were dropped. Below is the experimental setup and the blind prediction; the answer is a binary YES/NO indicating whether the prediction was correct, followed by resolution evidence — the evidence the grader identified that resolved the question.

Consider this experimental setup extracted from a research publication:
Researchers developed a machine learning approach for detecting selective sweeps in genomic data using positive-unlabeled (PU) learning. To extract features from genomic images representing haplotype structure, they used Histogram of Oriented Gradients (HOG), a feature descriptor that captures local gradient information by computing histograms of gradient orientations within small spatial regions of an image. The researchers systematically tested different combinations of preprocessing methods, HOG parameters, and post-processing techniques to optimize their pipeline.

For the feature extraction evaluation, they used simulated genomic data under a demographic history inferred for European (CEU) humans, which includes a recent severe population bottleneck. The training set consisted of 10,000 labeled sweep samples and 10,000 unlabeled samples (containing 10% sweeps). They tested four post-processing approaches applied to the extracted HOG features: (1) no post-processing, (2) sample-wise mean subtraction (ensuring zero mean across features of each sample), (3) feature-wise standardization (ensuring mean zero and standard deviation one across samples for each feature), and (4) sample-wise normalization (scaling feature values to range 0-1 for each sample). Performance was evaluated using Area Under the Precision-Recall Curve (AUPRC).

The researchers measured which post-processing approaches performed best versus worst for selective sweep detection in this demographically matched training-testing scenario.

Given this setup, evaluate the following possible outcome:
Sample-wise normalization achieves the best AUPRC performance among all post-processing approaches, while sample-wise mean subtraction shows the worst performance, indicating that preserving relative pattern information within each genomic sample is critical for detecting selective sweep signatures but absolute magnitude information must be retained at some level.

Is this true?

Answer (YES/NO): NO